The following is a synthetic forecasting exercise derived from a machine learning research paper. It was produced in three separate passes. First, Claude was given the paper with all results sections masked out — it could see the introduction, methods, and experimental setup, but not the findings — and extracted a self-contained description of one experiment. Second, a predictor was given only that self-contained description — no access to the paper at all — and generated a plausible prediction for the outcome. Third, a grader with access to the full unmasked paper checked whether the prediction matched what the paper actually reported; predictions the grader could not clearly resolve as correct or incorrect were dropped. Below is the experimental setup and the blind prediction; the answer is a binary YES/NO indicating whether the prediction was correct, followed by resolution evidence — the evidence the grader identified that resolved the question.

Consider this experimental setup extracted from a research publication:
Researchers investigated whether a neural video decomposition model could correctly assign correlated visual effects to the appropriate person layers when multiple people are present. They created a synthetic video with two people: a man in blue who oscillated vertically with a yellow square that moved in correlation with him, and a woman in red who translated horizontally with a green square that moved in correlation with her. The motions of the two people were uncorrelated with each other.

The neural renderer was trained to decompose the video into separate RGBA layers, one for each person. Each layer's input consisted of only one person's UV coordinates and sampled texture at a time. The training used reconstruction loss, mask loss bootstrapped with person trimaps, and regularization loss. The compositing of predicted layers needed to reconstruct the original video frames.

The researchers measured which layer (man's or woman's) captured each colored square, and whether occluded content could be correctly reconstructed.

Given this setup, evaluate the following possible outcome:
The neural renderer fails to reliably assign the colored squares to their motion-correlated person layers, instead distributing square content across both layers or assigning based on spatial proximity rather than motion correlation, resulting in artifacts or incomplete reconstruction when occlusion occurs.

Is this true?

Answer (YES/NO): NO